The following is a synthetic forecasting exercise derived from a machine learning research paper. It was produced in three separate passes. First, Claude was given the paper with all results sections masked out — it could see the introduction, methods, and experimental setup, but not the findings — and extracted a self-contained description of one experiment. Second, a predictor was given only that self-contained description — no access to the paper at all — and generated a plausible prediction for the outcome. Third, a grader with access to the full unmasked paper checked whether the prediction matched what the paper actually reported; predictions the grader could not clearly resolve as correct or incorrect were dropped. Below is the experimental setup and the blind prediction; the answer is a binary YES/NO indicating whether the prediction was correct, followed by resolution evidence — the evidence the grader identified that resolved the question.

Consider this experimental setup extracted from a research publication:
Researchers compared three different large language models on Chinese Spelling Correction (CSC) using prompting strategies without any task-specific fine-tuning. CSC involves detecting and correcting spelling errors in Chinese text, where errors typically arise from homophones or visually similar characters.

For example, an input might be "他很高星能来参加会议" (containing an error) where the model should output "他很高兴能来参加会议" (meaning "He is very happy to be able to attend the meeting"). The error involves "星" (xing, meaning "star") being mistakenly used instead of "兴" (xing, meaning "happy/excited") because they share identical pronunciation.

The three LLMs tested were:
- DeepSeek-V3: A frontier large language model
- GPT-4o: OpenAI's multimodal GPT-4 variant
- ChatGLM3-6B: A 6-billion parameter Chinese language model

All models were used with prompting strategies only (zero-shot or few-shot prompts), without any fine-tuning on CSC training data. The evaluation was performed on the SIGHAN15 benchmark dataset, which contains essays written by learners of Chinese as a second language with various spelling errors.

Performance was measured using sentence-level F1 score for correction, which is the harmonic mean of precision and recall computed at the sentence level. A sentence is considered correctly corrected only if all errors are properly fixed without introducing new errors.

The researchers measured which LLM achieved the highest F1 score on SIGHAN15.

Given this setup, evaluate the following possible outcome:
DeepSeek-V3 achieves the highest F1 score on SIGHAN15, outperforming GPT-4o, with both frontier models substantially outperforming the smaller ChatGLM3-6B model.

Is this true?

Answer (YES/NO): YES